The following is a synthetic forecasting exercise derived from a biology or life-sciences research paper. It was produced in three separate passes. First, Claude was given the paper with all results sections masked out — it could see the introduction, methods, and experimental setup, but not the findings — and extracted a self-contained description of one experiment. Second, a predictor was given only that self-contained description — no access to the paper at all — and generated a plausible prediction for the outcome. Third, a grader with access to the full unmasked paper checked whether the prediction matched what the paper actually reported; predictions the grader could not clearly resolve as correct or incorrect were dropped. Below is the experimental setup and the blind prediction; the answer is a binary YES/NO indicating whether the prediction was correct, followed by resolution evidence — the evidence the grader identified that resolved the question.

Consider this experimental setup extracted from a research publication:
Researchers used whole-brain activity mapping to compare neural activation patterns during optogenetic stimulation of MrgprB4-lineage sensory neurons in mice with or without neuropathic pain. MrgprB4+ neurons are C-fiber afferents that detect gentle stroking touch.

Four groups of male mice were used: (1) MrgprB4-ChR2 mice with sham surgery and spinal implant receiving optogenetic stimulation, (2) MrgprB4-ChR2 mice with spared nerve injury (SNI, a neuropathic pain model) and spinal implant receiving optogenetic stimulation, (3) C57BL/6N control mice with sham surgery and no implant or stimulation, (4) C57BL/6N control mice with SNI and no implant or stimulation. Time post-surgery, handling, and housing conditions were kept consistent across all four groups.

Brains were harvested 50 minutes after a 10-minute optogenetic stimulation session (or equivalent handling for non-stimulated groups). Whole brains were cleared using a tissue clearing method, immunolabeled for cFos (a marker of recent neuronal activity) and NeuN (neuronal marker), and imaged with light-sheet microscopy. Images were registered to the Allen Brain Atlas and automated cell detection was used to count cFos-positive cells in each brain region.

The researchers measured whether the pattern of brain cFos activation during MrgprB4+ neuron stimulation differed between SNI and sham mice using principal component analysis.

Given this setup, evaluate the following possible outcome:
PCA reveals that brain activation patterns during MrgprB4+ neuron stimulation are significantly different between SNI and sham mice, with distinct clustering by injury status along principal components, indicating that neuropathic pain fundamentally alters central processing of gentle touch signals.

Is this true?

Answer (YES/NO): NO